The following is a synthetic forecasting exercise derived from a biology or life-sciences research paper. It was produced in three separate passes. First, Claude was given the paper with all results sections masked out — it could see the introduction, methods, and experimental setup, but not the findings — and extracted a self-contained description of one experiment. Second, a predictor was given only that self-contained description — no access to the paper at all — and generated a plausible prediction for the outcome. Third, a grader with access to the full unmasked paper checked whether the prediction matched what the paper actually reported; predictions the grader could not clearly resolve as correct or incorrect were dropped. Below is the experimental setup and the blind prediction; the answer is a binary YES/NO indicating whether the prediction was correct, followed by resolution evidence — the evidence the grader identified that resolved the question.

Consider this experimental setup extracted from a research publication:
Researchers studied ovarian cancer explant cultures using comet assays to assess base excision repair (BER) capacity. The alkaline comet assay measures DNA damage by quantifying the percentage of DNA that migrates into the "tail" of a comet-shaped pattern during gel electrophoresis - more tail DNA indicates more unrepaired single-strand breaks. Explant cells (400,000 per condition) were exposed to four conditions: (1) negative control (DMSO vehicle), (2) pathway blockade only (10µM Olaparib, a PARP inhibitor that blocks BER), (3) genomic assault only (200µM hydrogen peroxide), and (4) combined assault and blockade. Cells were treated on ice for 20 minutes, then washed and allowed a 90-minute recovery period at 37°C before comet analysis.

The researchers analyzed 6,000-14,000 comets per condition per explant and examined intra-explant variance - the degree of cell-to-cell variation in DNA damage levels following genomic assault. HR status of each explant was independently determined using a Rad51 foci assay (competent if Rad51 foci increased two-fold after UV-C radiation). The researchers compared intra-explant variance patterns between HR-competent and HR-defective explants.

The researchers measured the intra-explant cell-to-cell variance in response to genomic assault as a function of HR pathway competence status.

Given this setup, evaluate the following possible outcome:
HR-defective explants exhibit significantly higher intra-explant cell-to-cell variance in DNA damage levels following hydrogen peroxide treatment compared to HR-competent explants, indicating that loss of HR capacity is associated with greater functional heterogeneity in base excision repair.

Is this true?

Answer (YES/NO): YES